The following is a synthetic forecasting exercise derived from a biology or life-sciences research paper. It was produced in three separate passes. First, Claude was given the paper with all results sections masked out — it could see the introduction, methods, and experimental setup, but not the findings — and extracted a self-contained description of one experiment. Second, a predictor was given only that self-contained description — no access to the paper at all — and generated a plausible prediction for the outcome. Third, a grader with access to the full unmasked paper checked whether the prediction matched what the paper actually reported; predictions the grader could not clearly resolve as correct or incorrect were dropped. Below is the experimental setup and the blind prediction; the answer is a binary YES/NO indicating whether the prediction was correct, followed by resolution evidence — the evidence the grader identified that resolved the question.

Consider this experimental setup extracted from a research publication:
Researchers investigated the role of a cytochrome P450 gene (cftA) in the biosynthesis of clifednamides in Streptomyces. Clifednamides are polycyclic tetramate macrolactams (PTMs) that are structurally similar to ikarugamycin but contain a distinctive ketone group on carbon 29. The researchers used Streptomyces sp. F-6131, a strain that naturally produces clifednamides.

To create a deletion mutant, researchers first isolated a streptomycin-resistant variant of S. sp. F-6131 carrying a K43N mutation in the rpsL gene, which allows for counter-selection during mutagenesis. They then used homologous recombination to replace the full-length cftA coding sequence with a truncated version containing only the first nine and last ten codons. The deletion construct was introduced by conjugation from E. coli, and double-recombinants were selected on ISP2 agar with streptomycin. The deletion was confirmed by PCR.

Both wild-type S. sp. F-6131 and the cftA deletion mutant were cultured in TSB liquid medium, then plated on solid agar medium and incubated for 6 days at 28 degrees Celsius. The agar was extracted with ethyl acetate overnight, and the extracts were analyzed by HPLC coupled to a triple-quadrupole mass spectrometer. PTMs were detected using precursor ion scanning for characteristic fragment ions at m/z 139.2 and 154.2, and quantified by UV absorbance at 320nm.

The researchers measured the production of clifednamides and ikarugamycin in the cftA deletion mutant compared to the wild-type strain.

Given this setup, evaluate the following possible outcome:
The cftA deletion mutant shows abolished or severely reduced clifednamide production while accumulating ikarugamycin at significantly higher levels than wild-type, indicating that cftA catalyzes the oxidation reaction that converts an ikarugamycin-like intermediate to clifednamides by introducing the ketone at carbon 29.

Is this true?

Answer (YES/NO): YES